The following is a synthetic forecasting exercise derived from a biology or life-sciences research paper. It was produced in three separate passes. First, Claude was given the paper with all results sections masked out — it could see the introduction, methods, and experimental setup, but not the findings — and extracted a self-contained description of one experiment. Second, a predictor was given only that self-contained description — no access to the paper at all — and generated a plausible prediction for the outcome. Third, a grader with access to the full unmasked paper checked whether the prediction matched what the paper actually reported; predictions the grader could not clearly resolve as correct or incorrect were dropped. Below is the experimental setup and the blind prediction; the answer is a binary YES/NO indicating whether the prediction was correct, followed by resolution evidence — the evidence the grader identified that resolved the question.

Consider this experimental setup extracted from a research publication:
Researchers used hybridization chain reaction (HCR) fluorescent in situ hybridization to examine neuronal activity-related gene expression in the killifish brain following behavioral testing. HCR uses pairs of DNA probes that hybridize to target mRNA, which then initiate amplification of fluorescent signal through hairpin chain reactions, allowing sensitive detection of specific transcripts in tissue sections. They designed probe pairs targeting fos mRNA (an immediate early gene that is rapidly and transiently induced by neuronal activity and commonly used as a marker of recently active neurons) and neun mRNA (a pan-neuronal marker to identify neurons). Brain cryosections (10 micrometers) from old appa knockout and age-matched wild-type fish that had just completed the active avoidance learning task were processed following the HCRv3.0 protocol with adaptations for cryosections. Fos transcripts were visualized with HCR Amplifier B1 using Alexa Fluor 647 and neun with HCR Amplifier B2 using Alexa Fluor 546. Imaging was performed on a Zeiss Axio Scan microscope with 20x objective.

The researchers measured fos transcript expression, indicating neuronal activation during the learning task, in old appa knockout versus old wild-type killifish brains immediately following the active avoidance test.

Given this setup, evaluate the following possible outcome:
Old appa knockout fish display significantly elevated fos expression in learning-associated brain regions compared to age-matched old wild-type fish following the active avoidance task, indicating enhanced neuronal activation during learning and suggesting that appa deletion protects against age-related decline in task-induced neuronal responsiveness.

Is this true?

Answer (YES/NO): YES